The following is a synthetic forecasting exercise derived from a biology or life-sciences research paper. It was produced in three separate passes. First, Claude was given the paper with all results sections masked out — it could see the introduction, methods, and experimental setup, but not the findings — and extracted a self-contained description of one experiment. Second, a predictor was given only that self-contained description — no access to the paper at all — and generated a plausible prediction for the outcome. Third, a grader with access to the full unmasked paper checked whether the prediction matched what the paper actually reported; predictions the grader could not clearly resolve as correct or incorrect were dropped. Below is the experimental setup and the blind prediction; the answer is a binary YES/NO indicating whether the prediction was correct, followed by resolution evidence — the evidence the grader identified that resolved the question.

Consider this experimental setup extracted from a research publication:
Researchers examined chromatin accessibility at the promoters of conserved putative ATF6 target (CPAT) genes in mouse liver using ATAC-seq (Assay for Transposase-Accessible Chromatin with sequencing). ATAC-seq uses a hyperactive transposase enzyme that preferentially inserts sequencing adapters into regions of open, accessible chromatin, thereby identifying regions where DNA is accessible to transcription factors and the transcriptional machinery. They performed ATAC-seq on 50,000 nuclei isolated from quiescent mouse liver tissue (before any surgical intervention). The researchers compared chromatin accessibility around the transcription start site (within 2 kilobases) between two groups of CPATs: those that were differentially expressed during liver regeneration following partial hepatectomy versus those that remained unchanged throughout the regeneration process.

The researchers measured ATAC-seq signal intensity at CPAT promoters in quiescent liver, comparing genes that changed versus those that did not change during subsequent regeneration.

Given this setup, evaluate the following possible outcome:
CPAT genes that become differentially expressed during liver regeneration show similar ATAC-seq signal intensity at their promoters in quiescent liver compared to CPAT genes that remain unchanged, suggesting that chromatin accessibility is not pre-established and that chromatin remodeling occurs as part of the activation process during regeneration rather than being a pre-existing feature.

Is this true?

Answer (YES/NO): YES